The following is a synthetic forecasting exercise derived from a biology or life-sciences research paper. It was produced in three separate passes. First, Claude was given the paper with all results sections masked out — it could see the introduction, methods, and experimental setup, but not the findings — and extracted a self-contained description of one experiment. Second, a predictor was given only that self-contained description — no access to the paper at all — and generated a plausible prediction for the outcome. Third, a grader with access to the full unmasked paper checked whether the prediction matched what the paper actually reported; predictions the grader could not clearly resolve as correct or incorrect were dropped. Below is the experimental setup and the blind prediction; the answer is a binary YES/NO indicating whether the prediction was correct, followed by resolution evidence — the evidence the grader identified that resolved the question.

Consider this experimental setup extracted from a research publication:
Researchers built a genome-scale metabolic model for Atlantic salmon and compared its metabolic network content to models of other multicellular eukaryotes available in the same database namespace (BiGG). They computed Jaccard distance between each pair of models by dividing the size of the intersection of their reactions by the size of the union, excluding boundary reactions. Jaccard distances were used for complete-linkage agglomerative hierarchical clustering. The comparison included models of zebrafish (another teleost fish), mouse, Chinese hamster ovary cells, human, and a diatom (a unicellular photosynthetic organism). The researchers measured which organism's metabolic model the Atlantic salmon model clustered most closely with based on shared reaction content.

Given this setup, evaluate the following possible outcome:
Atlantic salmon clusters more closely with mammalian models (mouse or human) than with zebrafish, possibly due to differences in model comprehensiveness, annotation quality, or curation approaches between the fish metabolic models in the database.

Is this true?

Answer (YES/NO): NO